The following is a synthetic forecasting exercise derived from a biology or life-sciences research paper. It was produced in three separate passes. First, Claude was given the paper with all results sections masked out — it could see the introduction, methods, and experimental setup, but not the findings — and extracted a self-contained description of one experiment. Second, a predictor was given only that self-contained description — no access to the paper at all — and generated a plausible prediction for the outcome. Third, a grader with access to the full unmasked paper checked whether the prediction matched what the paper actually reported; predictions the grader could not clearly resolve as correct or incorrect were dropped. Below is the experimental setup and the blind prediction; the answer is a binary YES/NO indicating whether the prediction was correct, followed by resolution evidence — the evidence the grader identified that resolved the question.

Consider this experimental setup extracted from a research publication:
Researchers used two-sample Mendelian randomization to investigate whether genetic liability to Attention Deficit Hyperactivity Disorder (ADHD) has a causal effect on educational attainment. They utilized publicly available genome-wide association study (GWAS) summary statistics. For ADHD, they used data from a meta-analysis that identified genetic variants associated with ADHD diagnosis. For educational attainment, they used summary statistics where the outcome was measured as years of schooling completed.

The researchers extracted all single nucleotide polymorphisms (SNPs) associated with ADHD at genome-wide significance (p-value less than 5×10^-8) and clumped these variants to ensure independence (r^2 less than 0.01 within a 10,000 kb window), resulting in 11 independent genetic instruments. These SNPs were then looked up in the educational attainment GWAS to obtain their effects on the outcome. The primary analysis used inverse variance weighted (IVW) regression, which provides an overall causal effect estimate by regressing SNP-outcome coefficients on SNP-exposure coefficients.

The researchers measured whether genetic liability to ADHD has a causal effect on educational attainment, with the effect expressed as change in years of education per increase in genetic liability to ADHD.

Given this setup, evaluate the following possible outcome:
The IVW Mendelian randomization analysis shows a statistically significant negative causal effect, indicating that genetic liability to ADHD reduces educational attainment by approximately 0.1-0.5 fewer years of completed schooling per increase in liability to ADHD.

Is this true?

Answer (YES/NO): YES